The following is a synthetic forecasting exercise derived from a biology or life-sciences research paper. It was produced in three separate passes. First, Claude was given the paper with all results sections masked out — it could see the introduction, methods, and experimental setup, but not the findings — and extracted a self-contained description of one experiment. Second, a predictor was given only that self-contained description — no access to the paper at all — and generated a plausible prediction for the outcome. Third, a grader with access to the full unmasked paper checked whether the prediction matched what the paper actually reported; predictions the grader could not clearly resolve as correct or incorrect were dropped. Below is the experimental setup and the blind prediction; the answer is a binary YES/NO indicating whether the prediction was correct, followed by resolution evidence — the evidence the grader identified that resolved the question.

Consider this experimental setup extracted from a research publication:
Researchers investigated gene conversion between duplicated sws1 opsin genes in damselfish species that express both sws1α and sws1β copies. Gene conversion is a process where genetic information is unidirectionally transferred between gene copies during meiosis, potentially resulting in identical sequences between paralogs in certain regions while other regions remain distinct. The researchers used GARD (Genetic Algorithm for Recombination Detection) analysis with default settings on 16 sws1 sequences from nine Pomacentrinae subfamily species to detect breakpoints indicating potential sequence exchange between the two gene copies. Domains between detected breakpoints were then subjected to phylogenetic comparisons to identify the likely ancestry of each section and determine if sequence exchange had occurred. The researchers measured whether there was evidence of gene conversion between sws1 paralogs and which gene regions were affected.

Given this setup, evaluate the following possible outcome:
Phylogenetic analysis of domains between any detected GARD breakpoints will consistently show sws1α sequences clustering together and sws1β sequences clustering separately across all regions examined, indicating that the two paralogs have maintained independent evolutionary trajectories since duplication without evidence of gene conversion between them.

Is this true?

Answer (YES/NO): NO